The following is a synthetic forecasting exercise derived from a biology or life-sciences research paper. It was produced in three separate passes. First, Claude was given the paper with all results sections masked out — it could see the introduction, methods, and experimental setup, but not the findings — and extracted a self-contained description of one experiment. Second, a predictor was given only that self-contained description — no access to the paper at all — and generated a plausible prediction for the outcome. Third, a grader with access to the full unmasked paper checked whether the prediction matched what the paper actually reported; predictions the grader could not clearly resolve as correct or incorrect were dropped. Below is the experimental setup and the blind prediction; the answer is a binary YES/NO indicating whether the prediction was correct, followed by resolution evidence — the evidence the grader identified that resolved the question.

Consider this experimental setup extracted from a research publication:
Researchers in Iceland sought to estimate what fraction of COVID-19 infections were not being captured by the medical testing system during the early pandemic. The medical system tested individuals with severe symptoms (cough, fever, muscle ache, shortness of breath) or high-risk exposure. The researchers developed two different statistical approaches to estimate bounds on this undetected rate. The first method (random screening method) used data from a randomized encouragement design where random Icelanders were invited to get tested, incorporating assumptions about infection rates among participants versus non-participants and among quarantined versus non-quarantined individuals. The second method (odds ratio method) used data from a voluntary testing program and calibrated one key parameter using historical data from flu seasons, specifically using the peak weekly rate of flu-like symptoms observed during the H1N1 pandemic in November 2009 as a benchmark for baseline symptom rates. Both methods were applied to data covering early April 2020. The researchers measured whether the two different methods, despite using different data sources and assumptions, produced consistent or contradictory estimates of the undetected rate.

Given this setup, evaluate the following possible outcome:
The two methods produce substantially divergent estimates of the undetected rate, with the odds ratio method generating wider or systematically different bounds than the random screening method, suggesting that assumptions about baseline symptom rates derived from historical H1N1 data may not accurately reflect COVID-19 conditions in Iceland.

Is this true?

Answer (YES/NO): NO